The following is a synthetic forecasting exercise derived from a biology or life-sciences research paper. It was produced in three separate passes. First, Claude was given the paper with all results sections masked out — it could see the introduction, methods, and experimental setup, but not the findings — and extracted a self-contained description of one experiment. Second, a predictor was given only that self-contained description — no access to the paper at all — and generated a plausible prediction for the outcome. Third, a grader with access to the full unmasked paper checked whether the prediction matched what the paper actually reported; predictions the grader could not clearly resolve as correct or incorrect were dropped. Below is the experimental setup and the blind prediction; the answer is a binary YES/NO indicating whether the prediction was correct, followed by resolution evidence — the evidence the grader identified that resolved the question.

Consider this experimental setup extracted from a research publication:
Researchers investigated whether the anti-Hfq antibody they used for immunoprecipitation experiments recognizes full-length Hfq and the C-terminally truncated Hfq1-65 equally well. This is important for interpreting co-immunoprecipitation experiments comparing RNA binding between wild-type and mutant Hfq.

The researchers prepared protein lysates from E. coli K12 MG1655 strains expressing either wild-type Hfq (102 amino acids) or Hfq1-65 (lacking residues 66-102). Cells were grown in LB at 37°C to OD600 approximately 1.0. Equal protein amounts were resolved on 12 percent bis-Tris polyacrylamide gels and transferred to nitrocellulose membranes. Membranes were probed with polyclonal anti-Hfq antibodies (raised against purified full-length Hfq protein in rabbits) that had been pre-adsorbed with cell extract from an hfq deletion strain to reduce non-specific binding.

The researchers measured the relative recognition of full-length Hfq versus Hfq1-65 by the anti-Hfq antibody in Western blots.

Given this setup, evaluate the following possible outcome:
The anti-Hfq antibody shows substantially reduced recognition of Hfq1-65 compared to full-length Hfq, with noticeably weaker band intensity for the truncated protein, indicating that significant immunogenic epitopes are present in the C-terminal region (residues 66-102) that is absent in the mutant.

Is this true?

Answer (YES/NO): YES